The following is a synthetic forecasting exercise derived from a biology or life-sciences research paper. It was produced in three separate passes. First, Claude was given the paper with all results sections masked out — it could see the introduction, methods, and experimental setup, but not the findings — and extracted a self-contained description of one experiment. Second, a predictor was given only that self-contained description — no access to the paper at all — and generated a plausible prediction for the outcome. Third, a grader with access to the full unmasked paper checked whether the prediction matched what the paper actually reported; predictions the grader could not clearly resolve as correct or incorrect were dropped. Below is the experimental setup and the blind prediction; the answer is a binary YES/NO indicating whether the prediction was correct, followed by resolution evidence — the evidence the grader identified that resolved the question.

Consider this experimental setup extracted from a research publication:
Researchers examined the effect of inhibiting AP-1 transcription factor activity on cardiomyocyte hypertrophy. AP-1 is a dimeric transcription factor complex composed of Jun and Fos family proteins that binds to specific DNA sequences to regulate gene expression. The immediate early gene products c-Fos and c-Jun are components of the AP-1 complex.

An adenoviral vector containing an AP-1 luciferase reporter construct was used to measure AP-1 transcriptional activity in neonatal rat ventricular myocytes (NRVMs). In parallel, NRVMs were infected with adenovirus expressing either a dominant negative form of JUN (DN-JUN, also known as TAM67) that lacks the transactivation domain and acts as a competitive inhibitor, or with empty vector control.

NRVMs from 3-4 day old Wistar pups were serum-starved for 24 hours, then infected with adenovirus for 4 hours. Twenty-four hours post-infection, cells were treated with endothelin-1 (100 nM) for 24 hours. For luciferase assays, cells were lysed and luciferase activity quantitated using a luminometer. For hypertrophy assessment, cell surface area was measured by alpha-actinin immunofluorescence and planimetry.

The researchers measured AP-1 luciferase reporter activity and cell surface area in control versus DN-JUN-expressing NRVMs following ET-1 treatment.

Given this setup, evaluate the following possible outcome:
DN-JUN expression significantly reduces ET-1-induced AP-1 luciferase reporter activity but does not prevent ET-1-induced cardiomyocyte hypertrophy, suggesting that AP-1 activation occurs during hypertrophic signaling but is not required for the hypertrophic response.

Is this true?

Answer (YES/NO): NO